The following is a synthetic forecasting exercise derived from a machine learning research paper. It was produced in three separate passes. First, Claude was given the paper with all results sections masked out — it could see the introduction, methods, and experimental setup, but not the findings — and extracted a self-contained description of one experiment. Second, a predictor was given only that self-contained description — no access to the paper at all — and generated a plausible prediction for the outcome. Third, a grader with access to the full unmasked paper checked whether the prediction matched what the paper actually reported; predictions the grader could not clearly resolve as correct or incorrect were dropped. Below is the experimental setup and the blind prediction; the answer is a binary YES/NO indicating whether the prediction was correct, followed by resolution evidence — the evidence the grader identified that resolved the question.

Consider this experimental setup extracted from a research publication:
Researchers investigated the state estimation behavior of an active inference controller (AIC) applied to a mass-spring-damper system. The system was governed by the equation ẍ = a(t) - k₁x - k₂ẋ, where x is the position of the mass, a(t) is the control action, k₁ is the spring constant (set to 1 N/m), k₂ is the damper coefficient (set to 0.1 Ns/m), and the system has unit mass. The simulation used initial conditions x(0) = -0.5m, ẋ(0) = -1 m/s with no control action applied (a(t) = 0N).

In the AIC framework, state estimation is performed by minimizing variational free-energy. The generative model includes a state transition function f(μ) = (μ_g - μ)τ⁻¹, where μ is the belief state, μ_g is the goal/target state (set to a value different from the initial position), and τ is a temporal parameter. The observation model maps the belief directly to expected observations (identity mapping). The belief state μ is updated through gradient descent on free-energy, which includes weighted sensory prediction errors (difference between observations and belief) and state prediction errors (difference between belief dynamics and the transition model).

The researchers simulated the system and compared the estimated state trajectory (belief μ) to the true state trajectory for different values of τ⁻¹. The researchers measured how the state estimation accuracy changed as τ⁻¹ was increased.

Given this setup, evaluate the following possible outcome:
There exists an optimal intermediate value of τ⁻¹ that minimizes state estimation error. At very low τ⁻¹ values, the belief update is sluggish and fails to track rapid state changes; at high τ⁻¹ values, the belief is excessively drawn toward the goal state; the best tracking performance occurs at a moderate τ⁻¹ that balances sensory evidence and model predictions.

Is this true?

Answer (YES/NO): NO